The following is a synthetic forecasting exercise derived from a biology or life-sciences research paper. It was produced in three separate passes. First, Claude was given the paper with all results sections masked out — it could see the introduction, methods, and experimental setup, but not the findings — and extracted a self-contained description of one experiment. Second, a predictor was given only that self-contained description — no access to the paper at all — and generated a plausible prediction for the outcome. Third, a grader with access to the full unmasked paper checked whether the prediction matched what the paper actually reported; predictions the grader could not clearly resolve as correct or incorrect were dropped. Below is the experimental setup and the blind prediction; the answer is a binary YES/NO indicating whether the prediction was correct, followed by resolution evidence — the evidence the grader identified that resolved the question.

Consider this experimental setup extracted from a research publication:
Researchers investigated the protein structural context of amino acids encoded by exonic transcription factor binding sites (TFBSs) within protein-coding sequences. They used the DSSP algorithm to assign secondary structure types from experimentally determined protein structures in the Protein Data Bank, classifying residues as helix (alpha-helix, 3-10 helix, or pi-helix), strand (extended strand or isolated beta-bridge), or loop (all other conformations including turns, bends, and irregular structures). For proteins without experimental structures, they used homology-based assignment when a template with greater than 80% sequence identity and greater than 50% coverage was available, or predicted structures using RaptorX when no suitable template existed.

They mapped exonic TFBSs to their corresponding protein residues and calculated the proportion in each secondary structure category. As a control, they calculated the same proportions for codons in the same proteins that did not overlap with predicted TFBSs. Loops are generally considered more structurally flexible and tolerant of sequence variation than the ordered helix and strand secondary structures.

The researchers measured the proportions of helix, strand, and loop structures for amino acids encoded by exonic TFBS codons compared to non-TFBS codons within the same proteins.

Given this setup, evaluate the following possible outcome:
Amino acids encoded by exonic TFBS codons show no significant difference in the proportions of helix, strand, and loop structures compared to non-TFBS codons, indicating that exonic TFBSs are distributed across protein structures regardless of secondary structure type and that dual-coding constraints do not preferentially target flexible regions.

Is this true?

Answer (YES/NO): NO